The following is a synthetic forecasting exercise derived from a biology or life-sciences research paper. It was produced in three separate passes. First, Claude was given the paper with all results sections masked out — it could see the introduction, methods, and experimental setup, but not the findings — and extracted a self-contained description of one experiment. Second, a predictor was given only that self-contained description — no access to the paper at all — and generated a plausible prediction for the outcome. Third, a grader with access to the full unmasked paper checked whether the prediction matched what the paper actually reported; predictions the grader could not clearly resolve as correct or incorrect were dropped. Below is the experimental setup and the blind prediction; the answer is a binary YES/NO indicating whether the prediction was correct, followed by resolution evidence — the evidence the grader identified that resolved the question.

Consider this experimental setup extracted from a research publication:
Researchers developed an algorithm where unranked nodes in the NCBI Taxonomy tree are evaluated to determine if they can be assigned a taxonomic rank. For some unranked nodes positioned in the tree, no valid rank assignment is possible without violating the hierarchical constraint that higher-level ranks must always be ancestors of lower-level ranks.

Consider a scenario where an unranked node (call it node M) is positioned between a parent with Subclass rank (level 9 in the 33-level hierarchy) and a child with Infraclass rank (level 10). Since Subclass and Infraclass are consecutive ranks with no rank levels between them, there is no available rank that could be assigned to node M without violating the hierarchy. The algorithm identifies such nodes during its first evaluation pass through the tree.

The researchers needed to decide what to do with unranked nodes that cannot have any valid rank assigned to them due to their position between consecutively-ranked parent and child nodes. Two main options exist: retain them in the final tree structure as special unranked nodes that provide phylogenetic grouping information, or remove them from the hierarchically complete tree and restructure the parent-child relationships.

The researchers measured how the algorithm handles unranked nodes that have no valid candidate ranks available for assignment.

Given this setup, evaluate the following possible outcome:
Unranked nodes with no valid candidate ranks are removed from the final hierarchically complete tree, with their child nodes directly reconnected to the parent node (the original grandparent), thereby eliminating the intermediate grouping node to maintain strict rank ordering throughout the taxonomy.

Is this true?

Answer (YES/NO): YES